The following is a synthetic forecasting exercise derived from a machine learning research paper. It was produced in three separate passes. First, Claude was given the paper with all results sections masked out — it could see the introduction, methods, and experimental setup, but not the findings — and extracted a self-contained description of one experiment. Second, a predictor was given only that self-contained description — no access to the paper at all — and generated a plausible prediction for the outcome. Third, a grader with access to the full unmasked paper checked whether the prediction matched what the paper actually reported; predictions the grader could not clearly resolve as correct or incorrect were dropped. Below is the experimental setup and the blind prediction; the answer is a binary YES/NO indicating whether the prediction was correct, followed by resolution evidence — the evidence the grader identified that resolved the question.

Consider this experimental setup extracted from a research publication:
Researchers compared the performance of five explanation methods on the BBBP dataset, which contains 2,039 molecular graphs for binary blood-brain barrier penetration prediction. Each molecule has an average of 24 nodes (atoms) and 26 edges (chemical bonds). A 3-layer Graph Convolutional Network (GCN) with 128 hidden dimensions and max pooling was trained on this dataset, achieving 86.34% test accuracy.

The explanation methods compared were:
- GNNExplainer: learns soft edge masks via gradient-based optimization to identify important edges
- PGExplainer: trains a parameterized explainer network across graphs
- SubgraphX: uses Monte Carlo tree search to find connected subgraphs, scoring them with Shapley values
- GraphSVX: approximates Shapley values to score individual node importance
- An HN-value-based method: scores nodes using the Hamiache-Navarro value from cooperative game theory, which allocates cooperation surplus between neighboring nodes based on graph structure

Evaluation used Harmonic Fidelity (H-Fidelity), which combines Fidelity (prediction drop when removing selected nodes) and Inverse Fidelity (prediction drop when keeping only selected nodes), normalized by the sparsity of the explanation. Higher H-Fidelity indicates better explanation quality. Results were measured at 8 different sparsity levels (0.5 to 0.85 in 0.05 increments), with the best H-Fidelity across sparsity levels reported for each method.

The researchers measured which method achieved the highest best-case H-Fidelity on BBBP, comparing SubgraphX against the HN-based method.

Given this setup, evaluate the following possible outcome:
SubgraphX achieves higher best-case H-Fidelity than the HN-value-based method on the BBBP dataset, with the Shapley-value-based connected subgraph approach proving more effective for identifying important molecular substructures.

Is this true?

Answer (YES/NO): YES